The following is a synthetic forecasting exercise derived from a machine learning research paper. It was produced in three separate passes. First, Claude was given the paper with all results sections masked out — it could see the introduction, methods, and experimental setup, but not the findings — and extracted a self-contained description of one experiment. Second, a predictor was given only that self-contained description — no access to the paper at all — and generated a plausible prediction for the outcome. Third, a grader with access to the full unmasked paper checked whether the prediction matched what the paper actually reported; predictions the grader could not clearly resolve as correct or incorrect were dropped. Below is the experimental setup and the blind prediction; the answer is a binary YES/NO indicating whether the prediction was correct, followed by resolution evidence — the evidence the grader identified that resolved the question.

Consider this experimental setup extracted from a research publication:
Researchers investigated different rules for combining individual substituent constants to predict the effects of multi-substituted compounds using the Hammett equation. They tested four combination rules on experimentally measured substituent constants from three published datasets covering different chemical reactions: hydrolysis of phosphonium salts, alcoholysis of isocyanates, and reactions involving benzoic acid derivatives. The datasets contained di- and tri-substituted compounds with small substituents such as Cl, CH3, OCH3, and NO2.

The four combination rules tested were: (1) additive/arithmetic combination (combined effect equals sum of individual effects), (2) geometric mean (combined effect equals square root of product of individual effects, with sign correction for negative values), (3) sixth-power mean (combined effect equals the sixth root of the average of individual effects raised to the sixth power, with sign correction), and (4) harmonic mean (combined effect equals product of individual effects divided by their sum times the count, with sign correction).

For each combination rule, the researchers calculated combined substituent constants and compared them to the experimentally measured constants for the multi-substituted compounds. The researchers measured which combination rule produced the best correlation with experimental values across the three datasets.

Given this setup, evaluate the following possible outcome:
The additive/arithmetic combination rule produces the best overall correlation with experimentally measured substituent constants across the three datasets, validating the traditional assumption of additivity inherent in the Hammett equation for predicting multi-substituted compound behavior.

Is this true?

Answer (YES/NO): YES